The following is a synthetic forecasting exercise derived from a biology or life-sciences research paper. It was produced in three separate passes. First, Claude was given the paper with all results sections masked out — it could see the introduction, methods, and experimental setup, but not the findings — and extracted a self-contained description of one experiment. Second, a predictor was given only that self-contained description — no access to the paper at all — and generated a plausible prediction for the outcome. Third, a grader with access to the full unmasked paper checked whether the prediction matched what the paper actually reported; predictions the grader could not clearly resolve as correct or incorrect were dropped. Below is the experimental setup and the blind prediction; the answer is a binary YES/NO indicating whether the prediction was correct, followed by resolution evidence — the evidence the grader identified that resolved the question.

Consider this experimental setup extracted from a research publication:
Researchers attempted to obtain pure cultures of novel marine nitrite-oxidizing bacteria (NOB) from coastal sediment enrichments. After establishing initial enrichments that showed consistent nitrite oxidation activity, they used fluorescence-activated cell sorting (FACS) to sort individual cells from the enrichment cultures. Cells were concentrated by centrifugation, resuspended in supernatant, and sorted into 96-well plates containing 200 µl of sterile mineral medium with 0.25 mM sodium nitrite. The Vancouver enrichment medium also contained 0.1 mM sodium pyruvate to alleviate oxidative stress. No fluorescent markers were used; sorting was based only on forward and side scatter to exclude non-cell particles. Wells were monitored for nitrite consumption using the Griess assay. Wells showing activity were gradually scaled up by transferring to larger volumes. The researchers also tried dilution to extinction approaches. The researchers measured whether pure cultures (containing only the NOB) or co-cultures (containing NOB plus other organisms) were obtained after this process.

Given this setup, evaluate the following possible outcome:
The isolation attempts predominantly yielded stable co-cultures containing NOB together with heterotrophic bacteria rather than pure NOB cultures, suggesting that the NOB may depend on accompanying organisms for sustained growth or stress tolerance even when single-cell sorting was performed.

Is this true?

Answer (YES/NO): YES